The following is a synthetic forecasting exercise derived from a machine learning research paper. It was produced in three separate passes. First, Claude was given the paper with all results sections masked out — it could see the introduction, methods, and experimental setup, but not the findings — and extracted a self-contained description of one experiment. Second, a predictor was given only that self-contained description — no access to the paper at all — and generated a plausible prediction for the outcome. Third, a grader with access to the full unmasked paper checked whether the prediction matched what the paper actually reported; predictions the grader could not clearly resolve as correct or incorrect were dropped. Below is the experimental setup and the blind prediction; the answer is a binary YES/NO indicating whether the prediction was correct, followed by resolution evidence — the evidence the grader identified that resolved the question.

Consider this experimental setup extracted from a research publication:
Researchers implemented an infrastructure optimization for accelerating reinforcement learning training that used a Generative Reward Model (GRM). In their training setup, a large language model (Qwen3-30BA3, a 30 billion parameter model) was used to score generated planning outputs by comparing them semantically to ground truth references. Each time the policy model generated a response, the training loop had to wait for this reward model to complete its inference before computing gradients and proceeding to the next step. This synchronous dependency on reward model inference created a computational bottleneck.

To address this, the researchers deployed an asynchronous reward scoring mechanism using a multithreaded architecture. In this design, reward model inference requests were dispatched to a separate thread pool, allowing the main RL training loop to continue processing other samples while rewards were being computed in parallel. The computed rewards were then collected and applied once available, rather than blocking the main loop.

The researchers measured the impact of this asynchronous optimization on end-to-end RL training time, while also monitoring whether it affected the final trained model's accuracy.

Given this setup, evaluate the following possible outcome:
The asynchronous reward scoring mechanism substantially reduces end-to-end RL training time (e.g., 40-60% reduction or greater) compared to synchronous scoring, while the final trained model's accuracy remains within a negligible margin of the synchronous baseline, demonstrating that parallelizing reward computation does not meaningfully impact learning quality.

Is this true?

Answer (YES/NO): NO